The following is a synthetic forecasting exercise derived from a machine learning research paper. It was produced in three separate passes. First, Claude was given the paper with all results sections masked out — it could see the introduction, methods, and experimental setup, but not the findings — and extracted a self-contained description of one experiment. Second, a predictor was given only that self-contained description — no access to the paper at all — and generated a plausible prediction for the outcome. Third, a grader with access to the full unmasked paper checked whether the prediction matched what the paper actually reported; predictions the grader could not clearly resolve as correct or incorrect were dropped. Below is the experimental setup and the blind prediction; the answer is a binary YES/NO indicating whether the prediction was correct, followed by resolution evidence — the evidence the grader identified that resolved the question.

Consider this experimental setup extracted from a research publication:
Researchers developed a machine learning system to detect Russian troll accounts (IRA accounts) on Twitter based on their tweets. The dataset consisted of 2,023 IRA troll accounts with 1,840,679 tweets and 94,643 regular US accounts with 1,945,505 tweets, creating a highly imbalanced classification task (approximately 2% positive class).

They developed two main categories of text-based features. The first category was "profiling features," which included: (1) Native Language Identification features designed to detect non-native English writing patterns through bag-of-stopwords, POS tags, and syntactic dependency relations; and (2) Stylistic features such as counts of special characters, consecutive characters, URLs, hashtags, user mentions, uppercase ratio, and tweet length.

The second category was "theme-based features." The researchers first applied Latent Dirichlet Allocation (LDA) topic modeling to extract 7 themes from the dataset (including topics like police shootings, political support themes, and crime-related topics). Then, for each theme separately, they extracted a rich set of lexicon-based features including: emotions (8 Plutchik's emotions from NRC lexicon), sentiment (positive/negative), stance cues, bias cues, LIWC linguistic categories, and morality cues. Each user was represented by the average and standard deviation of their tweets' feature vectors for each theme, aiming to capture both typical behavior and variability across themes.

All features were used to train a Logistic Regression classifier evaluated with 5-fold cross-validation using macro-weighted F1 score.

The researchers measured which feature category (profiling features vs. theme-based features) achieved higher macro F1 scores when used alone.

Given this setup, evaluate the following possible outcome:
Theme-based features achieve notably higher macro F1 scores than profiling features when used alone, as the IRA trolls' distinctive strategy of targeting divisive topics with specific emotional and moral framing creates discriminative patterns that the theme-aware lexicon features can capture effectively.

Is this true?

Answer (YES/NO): NO